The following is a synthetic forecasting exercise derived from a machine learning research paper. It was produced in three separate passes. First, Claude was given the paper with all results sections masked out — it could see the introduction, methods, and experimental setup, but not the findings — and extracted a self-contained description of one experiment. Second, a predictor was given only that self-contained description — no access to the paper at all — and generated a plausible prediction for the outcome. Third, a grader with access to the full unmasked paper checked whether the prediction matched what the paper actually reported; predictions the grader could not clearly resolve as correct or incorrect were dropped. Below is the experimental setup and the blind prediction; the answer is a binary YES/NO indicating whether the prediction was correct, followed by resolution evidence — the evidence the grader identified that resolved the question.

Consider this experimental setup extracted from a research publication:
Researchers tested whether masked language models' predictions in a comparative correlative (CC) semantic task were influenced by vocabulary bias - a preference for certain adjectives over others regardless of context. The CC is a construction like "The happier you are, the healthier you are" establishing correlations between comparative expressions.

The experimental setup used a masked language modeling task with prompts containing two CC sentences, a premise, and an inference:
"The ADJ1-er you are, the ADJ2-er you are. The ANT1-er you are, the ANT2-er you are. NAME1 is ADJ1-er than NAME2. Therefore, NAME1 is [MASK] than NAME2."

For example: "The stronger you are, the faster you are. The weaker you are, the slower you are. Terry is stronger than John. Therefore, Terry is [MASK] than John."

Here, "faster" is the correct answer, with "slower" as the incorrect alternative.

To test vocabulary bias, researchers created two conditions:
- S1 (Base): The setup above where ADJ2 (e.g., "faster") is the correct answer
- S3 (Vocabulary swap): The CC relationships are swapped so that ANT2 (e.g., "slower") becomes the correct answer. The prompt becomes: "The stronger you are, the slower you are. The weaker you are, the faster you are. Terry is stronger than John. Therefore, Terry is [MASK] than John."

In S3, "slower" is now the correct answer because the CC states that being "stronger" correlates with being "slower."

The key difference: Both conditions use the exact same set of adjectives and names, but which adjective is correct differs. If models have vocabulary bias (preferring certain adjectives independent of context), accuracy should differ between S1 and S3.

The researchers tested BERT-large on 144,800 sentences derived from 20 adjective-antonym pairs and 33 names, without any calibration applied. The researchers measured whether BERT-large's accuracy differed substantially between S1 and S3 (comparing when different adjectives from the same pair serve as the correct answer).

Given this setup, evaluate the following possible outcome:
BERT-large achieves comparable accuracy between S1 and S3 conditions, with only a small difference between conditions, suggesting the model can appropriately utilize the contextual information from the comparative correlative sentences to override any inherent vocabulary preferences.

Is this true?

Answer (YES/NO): NO